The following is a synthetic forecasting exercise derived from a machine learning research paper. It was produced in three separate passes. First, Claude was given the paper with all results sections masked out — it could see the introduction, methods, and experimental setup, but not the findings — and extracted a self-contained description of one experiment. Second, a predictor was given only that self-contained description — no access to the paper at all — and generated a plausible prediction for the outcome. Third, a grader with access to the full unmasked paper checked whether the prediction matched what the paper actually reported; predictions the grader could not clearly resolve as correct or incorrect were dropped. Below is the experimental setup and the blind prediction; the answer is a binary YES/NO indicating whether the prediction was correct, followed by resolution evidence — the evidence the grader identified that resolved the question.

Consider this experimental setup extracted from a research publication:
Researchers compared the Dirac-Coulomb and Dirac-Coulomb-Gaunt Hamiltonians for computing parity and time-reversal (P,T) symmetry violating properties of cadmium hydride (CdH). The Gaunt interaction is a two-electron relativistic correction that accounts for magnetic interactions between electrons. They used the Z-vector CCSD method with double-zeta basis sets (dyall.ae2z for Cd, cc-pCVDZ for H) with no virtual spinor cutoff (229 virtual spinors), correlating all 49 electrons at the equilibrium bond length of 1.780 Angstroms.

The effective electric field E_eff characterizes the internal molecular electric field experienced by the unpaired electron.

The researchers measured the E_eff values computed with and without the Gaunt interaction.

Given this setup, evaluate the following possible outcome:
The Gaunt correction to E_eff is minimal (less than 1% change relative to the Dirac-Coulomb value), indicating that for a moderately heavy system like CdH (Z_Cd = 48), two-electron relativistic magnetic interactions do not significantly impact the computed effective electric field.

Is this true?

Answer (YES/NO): NO